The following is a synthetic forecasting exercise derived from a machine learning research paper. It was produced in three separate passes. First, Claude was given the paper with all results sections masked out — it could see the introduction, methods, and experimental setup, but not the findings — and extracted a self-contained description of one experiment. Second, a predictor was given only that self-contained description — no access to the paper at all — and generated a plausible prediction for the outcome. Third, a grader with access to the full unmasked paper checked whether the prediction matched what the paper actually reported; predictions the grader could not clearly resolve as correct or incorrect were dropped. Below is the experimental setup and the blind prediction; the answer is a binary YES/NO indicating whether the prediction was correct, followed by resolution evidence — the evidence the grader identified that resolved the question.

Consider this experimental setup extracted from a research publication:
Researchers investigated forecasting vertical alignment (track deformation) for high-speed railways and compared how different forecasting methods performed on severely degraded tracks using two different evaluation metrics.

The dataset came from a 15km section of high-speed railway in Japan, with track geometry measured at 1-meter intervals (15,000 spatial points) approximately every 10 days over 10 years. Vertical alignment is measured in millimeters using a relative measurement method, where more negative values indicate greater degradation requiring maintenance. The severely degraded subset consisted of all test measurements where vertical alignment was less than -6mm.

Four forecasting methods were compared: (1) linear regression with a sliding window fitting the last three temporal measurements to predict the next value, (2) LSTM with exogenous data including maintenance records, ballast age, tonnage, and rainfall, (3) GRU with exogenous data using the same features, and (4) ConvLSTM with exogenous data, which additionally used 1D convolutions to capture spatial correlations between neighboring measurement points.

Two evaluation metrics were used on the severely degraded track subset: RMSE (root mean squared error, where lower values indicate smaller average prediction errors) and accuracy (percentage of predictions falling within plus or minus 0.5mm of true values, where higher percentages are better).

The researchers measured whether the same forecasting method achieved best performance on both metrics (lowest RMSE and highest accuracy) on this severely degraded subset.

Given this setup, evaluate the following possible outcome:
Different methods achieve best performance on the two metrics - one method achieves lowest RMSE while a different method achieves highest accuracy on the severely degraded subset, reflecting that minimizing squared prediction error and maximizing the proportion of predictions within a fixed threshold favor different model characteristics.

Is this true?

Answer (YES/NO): YES